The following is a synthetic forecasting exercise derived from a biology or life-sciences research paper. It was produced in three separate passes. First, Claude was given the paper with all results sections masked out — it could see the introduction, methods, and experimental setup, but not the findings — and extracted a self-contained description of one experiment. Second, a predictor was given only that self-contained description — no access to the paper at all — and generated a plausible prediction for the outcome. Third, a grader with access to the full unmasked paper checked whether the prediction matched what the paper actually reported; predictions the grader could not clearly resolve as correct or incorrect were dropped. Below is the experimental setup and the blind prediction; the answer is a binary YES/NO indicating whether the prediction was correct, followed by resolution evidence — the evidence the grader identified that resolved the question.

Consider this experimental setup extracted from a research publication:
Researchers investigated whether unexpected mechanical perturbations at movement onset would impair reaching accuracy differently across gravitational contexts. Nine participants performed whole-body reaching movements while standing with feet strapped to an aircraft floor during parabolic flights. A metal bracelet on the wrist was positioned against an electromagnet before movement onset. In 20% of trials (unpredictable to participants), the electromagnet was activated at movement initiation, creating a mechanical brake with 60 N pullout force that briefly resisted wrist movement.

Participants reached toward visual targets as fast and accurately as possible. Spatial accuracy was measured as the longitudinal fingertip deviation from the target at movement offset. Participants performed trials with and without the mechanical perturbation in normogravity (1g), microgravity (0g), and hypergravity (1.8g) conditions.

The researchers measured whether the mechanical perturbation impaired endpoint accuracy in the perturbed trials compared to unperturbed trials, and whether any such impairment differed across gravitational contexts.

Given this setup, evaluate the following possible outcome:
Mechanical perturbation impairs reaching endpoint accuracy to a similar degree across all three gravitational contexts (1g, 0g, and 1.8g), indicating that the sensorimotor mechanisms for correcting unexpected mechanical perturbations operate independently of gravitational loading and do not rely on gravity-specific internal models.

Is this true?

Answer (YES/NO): NO